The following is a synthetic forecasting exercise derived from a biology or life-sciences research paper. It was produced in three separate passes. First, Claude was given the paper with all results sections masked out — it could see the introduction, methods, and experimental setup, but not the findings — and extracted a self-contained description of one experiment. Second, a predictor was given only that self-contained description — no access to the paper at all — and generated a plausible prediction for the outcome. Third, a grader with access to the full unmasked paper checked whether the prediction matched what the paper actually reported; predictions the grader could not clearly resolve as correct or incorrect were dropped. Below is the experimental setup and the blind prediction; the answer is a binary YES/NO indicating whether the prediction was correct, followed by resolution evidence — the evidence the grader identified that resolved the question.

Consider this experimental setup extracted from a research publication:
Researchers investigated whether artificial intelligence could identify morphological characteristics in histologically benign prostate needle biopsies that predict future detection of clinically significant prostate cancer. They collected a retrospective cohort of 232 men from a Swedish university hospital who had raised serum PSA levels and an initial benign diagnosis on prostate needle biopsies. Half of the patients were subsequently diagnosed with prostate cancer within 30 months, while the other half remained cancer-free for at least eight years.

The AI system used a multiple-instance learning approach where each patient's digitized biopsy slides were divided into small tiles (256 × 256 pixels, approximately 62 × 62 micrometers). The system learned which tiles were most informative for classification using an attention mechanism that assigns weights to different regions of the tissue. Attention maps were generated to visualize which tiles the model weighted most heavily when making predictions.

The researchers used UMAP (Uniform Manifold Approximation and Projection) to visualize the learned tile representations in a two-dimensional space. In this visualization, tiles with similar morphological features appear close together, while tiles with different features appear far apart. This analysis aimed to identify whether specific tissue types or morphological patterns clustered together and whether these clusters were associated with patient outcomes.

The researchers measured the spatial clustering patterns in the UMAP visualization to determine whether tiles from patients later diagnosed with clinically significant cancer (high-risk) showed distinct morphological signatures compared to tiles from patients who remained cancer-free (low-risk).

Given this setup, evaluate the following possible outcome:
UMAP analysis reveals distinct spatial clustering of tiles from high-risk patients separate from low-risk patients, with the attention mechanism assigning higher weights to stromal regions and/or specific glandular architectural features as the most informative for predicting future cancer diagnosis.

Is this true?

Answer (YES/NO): YES